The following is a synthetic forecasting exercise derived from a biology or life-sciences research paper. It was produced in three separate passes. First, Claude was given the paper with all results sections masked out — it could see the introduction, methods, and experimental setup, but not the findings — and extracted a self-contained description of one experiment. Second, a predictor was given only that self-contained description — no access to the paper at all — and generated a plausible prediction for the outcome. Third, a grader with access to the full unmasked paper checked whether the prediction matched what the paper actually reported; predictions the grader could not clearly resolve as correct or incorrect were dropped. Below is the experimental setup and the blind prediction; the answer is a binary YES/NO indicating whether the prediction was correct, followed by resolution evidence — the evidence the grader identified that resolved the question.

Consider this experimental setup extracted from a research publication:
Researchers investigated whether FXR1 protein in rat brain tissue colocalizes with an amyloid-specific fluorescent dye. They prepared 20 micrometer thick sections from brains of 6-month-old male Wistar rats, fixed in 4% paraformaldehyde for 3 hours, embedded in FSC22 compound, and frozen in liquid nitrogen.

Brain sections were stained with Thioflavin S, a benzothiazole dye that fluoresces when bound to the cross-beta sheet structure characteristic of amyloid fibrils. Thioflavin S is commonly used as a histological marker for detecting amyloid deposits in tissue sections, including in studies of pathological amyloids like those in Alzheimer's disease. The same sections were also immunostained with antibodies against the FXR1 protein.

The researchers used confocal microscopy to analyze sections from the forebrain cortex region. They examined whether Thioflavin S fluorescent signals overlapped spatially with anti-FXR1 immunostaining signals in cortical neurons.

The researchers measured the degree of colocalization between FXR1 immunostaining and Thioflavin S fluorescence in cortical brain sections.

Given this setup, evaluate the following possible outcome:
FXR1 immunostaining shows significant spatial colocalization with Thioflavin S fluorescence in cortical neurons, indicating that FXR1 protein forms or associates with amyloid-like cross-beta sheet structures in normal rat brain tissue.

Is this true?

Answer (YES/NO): YES